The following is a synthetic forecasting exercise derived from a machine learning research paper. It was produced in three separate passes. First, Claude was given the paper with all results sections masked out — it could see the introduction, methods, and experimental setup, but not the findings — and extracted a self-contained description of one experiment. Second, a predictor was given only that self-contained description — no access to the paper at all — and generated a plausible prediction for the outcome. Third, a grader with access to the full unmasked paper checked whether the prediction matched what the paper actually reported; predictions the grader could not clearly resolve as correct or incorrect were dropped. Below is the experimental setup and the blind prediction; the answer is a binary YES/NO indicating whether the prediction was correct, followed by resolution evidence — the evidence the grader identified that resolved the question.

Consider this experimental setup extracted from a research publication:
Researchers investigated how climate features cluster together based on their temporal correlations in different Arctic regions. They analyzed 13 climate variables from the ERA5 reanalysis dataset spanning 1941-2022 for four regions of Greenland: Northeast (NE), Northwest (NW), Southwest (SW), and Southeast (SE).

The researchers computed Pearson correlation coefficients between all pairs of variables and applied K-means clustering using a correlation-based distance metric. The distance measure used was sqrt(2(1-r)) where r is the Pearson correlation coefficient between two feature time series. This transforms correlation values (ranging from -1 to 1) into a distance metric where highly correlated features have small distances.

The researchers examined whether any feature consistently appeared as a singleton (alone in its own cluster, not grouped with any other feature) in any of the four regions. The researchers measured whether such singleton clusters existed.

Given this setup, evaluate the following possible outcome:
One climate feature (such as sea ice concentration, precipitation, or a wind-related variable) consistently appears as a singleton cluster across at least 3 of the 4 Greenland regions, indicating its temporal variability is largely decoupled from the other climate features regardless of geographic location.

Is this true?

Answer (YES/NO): NO